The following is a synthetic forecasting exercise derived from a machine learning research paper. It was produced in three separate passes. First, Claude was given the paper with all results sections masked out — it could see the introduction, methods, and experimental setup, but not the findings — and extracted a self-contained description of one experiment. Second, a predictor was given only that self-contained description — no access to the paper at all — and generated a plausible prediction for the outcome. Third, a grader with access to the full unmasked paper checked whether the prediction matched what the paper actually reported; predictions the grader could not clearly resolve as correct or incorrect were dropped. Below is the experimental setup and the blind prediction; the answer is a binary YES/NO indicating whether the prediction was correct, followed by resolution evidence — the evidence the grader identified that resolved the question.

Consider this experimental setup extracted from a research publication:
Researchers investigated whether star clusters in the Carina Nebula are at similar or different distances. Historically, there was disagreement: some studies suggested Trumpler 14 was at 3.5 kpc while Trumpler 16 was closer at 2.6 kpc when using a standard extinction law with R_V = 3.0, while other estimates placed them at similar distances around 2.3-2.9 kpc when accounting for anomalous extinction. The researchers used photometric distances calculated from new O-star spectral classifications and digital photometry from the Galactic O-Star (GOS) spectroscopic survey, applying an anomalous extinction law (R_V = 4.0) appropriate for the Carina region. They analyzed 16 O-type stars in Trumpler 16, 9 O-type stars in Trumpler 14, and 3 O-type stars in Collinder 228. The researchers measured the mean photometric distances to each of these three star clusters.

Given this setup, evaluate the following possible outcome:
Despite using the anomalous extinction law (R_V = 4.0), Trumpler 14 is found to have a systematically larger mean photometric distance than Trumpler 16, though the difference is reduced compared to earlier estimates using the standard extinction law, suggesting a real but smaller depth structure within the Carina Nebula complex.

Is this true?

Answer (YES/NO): NO